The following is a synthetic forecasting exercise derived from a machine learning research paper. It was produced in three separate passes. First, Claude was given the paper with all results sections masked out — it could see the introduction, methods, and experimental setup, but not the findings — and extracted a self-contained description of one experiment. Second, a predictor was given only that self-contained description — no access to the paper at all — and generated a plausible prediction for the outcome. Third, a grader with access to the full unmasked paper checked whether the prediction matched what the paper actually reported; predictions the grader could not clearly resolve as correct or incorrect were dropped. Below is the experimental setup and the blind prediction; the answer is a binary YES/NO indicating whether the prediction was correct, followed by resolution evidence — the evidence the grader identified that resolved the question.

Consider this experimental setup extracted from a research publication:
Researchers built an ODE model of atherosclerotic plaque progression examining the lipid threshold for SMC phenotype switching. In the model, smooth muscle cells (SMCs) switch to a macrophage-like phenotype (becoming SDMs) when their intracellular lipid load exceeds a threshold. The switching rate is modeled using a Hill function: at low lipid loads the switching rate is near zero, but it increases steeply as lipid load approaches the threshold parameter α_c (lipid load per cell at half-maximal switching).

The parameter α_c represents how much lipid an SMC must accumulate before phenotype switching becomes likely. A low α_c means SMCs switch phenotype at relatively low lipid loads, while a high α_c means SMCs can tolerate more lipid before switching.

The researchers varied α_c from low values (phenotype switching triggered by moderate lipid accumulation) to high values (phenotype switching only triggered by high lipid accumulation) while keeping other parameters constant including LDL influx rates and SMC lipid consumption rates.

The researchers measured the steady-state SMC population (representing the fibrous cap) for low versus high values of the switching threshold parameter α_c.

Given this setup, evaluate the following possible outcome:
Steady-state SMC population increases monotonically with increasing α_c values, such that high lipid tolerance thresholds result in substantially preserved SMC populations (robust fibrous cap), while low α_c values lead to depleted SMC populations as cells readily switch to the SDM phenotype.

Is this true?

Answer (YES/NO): YES